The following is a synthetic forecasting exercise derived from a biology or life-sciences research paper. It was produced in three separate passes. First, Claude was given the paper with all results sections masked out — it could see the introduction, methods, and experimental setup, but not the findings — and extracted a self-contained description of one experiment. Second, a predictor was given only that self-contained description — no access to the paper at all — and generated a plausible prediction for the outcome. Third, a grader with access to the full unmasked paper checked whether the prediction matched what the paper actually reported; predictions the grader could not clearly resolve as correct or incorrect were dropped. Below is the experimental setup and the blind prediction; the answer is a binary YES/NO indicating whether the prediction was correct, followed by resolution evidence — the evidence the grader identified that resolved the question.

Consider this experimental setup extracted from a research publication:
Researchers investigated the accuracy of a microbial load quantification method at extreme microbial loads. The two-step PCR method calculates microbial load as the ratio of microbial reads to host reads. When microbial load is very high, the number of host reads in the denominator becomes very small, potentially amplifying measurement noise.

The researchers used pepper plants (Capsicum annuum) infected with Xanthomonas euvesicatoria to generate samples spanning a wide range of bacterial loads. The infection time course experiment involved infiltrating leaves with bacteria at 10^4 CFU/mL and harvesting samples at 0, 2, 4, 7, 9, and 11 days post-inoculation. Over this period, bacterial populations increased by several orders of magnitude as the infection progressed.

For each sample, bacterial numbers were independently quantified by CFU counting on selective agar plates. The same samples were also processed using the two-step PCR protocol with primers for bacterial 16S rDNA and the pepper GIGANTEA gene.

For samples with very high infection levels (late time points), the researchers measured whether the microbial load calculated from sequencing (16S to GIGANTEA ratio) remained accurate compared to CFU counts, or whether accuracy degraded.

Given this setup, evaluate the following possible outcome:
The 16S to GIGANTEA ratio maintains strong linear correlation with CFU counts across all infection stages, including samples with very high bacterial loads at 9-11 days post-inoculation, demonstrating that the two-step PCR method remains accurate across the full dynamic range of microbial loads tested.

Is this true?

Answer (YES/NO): NO